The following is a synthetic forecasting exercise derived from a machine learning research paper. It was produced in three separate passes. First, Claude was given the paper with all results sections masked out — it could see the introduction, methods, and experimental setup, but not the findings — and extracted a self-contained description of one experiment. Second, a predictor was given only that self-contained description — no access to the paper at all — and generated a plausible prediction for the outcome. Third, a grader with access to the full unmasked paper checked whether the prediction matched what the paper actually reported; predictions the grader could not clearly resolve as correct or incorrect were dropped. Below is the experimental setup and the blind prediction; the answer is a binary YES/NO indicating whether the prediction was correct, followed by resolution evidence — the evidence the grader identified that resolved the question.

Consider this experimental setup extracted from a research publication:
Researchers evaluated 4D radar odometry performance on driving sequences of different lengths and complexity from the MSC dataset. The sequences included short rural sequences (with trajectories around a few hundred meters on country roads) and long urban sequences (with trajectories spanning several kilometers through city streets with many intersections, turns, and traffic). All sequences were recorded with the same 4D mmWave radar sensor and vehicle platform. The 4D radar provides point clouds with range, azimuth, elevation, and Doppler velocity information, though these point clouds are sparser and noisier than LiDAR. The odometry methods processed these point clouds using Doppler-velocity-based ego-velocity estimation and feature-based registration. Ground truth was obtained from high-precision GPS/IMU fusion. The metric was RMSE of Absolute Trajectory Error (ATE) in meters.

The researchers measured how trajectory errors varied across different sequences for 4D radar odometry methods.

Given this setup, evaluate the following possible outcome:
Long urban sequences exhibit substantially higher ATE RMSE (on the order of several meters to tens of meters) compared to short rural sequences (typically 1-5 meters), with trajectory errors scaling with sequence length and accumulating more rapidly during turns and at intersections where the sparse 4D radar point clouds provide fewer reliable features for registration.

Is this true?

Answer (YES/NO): NO